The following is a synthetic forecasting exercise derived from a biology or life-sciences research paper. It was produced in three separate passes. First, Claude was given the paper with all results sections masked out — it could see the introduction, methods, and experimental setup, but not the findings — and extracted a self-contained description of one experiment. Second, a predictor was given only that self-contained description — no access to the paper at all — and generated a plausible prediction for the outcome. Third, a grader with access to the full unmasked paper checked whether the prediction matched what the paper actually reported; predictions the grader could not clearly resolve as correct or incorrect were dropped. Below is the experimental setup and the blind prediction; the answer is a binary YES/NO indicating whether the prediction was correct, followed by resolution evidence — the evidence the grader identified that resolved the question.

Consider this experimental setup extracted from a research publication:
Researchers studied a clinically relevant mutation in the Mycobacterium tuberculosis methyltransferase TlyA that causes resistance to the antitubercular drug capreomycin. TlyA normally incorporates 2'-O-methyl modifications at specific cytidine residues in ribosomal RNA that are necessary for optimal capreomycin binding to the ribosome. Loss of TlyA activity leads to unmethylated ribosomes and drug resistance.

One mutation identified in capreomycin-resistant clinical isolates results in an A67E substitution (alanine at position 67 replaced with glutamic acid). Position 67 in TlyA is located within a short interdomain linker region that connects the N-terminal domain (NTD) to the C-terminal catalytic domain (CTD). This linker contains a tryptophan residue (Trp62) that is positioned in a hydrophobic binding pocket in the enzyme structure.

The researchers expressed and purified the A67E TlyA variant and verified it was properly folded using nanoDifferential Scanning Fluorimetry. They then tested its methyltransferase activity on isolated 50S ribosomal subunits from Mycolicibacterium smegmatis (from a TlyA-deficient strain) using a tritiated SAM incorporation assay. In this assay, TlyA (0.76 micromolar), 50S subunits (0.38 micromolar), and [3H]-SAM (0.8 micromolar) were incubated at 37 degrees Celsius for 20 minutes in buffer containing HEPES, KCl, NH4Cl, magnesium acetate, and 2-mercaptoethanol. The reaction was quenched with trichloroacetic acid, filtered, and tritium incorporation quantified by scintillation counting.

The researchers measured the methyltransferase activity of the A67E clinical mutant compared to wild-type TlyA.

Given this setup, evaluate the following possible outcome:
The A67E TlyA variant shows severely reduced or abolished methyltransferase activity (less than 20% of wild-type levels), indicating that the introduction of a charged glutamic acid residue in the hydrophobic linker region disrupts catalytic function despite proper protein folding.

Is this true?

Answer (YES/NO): YES